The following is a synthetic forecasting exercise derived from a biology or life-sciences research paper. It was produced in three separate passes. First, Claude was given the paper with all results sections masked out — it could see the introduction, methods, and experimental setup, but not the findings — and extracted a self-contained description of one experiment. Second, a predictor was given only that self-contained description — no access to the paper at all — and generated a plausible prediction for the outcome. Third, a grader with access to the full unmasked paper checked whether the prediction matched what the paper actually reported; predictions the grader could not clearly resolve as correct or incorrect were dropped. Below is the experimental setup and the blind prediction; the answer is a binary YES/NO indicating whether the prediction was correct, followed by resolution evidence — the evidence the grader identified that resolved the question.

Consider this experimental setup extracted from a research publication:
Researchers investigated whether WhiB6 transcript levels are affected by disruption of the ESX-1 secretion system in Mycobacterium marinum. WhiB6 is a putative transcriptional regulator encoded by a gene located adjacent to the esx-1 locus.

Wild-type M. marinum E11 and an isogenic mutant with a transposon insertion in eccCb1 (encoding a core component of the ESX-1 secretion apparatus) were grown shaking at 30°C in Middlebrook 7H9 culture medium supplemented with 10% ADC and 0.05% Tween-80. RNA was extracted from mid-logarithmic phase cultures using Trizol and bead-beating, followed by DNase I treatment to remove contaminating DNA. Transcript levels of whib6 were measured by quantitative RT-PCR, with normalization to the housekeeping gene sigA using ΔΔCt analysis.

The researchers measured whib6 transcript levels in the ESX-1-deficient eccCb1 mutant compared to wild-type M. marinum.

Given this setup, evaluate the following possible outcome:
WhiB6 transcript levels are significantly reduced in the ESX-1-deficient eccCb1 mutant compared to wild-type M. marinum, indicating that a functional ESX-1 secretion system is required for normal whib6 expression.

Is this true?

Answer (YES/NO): YES